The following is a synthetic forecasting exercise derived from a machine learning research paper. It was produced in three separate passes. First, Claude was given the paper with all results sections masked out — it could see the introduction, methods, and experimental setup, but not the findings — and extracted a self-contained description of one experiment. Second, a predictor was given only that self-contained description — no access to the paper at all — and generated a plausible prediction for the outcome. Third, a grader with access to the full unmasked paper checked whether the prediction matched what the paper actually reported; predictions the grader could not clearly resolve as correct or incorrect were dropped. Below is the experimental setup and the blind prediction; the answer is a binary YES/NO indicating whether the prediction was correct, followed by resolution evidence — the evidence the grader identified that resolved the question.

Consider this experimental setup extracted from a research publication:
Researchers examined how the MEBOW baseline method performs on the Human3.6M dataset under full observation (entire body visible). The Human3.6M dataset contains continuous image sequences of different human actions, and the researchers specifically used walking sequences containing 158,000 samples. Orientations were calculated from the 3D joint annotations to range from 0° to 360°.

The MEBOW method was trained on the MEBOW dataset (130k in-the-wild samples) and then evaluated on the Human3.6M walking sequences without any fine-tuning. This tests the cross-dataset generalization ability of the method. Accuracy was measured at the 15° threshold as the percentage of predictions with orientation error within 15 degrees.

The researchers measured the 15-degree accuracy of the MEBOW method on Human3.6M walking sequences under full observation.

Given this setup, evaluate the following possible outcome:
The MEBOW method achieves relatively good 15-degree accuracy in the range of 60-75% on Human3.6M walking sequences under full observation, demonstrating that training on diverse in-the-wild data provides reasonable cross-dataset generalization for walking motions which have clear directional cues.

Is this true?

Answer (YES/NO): NO